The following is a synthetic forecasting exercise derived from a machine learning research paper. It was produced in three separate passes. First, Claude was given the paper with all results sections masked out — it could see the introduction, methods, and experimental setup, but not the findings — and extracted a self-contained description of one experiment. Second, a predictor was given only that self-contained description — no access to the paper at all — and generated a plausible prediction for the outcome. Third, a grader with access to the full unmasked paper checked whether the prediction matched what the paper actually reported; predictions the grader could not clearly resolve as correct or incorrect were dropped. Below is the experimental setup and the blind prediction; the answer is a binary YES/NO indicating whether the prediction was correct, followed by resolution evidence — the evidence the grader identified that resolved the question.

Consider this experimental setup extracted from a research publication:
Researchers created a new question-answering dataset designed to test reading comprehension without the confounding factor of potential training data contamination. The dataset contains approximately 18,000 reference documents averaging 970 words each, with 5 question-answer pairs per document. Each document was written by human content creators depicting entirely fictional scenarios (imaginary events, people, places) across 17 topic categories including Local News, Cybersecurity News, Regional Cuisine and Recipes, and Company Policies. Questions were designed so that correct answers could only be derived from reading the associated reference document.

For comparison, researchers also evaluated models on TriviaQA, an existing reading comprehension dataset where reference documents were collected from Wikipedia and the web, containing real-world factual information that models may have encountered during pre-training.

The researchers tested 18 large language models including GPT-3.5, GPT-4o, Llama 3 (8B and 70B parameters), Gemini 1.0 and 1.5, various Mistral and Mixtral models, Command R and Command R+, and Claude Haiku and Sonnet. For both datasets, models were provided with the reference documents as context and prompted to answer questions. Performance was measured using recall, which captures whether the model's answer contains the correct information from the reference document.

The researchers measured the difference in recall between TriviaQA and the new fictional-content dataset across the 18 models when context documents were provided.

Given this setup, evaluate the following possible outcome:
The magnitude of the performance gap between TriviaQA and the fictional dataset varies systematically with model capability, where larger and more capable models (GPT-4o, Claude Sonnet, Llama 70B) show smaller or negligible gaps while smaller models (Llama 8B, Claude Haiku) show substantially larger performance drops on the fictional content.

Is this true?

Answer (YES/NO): NO